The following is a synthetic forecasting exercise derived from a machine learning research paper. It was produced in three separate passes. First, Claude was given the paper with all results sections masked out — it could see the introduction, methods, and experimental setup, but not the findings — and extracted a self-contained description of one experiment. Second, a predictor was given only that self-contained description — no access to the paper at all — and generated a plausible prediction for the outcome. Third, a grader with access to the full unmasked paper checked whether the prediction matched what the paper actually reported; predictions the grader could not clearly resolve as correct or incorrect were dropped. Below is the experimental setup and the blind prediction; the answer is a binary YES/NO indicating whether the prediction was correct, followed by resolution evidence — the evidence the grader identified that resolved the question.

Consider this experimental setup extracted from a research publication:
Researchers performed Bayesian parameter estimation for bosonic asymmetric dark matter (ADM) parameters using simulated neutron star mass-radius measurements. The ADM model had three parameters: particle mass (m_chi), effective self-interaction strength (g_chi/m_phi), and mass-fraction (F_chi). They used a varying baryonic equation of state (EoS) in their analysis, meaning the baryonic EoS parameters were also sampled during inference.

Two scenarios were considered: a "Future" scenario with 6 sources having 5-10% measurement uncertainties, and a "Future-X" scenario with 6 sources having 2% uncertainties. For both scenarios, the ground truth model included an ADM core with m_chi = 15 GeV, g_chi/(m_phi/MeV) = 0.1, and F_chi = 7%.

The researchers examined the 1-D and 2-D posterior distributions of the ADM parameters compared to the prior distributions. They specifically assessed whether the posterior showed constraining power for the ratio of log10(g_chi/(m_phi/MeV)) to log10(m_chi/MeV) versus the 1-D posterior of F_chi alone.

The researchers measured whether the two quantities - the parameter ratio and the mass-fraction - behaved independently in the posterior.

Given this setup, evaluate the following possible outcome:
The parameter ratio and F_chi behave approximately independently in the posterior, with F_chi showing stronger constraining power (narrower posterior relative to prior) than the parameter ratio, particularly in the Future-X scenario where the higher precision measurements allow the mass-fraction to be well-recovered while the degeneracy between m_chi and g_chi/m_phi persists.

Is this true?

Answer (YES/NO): NO